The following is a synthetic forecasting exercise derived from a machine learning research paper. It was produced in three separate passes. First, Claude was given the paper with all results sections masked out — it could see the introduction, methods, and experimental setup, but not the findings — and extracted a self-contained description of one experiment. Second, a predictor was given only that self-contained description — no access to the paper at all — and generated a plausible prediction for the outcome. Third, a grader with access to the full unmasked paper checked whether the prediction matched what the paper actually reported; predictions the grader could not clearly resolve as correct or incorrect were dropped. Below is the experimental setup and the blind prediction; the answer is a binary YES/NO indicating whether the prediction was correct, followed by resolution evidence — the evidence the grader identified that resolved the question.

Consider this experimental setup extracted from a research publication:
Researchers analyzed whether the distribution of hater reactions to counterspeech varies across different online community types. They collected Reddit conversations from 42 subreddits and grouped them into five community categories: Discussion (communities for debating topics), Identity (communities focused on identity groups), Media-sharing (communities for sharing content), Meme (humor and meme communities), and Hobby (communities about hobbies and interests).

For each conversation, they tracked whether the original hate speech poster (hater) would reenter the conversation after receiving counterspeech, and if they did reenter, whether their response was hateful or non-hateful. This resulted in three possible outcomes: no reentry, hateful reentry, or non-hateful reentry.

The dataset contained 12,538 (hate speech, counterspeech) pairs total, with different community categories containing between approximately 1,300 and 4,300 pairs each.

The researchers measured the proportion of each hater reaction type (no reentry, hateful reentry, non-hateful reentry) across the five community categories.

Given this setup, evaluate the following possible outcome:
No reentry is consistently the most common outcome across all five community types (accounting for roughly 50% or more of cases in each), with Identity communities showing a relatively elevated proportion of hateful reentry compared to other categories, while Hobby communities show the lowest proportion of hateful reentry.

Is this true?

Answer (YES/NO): NO